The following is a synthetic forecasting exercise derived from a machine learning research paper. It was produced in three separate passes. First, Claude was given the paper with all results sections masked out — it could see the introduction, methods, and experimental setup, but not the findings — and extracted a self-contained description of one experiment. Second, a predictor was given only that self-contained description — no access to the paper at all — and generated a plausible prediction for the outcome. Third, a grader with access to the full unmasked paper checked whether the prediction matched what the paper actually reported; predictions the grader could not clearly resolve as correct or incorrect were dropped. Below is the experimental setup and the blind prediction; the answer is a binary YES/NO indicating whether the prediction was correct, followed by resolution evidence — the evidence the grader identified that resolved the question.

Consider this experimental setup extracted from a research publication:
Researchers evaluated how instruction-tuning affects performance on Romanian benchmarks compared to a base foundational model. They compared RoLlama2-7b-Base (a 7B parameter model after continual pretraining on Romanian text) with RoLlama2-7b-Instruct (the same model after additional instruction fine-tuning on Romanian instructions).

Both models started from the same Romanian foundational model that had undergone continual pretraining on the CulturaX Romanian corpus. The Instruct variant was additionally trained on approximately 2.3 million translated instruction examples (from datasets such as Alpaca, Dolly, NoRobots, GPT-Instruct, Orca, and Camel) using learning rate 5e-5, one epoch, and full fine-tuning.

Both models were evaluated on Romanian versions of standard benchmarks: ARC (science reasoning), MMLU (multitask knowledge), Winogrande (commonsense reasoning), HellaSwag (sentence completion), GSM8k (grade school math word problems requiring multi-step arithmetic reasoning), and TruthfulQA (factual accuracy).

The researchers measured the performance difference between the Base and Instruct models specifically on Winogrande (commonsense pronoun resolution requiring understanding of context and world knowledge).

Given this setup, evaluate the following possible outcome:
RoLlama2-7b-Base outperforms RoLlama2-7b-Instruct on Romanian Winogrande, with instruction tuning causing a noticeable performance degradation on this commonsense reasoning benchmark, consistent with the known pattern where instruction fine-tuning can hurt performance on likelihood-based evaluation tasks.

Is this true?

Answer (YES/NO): NO